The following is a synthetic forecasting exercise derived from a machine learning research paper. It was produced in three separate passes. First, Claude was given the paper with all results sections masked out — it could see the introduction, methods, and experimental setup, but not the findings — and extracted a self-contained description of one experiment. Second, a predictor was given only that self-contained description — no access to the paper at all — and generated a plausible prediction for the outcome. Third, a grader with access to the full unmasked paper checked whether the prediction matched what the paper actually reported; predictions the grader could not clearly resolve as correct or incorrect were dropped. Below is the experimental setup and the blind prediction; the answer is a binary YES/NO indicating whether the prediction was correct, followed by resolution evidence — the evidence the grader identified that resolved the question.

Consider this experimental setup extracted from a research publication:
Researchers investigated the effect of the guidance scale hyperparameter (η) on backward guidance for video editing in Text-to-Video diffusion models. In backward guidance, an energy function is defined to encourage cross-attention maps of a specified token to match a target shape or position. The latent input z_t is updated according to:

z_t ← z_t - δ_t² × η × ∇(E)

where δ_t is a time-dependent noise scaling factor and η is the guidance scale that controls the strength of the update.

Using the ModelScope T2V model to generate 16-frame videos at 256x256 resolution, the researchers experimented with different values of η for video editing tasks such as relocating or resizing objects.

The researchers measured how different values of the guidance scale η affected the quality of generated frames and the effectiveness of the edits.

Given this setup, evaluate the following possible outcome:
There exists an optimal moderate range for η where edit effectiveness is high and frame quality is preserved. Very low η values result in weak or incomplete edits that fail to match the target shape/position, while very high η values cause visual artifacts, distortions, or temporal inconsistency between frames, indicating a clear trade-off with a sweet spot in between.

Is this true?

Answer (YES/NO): YES